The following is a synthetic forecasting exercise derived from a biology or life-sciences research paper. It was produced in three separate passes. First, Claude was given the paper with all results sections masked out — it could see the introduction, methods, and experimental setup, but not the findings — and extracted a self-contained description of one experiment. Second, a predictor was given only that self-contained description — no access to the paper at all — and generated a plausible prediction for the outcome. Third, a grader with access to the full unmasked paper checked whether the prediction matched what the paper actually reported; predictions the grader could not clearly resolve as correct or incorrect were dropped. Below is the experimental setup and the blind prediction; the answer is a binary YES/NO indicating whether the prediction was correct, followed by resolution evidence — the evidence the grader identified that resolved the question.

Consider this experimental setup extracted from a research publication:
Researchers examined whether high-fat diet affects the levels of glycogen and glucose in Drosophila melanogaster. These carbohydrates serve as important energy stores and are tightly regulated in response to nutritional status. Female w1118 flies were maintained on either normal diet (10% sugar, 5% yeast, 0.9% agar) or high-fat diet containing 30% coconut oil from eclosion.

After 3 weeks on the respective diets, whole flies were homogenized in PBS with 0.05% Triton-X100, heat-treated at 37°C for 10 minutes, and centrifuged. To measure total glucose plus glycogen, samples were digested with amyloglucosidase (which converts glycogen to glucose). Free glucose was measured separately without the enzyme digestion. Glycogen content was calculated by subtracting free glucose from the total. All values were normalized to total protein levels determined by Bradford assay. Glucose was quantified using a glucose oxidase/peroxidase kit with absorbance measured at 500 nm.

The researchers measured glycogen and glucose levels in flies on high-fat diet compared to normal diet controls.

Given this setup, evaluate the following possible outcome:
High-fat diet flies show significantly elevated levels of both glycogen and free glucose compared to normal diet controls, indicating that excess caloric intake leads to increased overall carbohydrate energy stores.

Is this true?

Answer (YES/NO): NO